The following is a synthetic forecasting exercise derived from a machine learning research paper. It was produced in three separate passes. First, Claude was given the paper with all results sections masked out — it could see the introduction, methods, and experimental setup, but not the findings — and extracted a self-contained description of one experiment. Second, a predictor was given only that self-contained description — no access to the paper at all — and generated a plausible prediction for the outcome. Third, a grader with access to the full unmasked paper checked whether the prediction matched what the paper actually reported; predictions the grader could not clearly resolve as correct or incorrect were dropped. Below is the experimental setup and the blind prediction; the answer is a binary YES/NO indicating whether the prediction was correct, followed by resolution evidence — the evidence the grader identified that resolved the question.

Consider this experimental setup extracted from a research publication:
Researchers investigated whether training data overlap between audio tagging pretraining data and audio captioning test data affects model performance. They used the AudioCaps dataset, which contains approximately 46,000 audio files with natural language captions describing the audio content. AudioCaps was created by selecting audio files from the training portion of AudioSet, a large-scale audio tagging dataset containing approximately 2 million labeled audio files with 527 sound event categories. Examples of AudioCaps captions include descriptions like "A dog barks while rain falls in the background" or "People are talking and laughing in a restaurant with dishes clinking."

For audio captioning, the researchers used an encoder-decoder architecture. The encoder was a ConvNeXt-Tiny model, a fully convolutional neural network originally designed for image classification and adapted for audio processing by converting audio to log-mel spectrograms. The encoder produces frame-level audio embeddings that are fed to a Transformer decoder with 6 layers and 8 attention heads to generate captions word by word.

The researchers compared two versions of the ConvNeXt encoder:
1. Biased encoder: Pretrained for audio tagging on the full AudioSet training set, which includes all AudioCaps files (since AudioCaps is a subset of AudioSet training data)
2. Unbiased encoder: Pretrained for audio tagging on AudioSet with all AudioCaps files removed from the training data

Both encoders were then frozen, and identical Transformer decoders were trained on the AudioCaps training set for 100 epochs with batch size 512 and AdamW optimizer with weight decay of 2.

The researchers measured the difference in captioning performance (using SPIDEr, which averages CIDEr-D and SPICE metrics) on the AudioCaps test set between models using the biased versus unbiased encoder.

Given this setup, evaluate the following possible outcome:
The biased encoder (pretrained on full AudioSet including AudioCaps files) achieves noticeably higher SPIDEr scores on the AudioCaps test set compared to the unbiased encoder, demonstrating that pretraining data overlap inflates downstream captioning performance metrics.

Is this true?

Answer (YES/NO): YES